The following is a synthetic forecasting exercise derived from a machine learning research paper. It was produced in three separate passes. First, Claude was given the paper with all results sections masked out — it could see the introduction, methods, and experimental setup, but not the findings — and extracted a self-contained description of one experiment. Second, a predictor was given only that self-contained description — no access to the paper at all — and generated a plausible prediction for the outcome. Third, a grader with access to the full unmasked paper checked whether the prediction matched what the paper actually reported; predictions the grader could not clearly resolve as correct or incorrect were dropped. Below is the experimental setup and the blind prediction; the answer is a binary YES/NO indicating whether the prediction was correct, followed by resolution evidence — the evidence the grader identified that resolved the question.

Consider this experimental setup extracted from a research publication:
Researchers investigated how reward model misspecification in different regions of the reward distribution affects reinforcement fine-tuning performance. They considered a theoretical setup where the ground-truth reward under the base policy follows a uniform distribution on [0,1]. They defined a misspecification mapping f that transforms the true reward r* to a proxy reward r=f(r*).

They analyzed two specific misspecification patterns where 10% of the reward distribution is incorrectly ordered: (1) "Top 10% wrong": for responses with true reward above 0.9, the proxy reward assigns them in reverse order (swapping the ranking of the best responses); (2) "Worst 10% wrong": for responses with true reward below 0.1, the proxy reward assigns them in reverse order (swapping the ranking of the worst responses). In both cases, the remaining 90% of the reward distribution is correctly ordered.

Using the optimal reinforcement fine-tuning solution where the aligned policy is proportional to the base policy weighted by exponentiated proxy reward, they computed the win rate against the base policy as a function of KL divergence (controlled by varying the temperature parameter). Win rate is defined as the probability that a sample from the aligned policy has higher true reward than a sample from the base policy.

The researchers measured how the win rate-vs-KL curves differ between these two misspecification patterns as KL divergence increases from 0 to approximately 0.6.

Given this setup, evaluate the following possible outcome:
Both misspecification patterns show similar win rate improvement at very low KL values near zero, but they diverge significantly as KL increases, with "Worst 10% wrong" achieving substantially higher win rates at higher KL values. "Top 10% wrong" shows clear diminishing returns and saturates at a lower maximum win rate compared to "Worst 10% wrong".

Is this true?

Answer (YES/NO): NO